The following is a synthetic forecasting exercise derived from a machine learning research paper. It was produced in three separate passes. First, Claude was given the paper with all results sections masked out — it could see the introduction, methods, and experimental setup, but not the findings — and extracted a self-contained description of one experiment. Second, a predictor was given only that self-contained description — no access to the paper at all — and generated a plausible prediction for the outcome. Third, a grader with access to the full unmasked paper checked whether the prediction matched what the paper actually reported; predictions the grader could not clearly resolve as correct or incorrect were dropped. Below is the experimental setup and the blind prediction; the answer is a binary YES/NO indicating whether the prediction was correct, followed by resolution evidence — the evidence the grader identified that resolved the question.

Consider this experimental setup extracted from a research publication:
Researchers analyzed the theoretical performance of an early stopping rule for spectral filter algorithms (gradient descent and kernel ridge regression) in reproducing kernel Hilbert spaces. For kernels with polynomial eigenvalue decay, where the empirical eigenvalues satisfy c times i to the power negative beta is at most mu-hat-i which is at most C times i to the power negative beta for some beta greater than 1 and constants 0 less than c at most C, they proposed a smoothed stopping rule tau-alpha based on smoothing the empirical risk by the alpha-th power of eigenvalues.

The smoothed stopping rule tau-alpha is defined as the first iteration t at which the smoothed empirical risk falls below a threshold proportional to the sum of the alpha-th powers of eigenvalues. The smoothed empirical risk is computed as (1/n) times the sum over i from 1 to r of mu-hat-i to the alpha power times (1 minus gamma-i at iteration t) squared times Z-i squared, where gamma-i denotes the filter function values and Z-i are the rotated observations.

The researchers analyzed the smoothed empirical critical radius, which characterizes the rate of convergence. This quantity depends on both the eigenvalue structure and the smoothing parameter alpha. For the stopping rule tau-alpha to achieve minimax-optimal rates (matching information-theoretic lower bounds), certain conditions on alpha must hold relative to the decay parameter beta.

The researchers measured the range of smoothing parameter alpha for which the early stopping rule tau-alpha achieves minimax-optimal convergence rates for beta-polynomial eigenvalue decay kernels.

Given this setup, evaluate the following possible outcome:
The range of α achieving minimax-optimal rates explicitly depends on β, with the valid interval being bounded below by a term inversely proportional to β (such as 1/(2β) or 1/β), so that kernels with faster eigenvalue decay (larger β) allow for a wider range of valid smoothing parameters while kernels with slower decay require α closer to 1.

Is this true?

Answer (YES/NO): NO